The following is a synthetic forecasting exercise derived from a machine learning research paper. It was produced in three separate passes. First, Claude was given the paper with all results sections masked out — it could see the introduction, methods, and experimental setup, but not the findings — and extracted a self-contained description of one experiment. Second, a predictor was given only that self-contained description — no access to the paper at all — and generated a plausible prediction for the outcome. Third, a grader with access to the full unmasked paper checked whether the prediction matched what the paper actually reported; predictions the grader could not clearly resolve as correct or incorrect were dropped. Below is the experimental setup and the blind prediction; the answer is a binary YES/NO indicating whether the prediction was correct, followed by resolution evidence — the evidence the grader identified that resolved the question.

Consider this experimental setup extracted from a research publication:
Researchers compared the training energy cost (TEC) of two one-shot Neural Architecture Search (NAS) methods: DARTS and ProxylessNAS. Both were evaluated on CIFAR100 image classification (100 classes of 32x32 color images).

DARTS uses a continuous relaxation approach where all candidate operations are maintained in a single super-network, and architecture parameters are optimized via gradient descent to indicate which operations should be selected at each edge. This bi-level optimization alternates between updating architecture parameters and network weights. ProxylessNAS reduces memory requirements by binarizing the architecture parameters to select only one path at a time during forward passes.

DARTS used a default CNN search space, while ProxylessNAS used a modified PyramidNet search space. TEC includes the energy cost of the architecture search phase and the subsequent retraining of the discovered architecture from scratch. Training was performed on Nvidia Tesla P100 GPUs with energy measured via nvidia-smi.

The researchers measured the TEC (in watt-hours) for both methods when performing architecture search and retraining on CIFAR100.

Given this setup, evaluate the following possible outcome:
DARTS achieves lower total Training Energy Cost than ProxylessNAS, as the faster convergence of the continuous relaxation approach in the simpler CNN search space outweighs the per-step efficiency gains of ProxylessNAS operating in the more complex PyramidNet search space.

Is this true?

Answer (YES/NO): NO